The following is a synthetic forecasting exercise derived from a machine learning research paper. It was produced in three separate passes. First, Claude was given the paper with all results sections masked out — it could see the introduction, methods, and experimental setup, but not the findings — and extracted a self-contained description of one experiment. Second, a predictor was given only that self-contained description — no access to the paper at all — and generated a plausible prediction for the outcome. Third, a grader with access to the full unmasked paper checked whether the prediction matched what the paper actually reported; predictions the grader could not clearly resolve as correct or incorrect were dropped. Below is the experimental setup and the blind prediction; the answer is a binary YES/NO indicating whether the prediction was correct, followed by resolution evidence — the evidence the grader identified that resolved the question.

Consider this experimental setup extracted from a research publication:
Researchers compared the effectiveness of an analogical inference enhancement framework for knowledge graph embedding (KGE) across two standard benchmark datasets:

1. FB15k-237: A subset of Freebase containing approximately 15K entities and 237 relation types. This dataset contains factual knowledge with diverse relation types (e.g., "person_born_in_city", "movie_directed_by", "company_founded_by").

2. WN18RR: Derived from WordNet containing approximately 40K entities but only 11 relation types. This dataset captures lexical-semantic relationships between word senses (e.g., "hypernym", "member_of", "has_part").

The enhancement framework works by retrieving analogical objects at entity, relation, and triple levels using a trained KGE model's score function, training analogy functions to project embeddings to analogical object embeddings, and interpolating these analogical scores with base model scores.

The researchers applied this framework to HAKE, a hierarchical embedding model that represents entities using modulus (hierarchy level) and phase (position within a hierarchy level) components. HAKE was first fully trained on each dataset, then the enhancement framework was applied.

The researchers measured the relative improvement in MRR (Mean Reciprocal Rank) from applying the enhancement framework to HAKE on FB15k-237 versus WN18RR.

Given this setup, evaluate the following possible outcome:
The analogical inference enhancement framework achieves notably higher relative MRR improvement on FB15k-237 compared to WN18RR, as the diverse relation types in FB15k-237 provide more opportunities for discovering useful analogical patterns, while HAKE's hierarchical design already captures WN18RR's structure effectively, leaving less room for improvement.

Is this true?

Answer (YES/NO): YES